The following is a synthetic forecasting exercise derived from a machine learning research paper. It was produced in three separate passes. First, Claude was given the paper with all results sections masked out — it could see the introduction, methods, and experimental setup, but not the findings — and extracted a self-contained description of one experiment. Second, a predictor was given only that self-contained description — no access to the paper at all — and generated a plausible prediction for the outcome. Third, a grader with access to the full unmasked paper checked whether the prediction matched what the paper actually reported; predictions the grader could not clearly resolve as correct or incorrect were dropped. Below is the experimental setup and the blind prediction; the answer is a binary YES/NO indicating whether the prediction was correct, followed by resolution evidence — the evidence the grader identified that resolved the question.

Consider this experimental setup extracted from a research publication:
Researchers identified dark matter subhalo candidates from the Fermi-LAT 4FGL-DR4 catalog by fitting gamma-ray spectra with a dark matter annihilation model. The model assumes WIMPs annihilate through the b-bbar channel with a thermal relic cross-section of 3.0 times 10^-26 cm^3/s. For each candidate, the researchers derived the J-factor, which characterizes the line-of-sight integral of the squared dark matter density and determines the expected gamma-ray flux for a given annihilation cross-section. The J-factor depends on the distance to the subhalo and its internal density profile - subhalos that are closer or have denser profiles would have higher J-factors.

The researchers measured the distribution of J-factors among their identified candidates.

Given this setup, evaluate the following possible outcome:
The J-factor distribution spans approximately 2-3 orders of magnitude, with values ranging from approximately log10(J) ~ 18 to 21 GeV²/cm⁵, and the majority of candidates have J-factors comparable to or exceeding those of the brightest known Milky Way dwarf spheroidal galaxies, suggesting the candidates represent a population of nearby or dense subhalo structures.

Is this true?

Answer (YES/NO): NO